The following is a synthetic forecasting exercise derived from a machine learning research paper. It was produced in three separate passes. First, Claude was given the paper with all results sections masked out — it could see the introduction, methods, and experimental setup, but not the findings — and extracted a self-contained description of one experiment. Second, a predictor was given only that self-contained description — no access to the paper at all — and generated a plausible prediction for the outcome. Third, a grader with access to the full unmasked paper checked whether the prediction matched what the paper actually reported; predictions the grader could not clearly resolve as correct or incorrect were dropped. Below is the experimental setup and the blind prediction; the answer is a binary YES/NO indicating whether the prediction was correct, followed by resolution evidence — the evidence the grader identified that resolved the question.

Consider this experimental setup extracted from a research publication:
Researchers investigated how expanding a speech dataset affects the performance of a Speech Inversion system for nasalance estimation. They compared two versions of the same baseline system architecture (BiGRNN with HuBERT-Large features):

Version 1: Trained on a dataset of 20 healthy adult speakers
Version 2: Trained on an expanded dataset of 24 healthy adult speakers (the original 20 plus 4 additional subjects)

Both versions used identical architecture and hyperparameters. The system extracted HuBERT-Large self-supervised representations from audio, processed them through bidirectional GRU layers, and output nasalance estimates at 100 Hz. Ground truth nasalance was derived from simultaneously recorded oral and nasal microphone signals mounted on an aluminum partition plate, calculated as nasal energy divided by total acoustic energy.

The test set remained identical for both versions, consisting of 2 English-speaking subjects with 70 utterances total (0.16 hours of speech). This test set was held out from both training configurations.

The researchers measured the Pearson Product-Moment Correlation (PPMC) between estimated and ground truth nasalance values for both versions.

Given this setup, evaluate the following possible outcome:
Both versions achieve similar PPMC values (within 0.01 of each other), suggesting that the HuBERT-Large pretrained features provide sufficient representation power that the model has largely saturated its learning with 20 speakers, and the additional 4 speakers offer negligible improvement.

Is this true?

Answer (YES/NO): NO